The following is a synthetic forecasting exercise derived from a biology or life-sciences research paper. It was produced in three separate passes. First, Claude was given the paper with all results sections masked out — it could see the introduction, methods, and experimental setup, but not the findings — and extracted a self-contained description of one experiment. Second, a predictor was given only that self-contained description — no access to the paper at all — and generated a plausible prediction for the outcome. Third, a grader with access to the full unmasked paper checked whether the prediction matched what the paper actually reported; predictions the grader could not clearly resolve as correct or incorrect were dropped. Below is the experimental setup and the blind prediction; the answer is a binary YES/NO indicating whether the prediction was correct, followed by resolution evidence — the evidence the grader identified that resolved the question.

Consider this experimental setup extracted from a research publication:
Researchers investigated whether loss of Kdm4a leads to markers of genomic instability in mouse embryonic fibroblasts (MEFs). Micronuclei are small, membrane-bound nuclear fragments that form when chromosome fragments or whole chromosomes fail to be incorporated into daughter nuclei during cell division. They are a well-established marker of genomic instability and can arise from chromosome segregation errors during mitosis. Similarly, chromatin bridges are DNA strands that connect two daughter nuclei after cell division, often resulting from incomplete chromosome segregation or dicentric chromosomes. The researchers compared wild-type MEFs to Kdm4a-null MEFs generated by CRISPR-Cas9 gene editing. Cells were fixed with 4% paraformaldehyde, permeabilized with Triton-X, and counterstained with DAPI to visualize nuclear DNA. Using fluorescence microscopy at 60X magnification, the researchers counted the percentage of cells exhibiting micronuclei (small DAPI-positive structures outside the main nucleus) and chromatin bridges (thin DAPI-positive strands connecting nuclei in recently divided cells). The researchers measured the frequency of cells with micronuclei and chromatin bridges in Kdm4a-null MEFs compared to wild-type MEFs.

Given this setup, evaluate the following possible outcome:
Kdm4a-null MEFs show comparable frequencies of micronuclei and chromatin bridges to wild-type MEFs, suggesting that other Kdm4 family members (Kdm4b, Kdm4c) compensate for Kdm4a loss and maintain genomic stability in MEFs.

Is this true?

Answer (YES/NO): NO